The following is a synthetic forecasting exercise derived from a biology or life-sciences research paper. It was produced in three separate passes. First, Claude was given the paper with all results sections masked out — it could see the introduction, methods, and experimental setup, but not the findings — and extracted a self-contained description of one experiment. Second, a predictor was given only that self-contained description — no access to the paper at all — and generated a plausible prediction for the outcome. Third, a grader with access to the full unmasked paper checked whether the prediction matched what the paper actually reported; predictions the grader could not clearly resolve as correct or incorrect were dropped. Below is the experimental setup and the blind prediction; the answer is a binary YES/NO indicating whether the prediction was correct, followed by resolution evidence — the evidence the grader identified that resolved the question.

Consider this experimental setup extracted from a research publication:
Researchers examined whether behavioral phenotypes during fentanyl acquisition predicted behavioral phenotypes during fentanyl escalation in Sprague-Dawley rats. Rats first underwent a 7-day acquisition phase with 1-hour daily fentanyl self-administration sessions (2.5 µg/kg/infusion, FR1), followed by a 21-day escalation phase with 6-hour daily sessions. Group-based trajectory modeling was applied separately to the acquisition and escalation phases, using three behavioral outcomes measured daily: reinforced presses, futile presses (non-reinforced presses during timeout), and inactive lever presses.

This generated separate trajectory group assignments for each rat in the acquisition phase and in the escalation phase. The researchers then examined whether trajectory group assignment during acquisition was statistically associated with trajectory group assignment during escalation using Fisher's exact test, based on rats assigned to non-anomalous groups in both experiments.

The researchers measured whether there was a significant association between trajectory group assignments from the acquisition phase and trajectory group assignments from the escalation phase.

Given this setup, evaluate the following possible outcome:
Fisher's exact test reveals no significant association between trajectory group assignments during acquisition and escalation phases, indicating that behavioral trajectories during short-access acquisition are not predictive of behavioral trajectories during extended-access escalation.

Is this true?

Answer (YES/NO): YES